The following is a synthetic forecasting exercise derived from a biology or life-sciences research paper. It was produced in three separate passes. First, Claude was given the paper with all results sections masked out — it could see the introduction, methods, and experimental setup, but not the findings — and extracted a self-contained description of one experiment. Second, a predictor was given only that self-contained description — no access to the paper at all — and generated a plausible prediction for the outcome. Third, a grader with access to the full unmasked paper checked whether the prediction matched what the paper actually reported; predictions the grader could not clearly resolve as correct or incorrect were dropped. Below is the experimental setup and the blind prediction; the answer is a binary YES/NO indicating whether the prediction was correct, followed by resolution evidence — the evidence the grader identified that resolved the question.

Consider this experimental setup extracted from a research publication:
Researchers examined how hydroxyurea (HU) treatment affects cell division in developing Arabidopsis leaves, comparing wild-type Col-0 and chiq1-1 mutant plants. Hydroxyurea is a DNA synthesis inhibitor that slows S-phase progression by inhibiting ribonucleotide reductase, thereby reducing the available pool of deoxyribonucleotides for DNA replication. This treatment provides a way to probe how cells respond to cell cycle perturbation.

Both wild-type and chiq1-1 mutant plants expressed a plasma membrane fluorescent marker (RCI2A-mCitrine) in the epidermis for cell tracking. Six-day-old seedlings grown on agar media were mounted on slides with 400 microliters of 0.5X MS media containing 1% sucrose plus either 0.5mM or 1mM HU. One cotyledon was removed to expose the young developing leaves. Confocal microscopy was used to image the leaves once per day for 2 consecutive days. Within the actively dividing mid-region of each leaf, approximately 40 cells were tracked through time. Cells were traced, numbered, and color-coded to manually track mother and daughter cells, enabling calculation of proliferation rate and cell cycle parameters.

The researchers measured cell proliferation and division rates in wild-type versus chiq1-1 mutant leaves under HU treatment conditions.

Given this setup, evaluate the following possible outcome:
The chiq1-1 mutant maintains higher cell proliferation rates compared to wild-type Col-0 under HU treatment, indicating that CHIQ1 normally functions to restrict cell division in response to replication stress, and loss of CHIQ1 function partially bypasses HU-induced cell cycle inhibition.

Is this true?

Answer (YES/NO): NO